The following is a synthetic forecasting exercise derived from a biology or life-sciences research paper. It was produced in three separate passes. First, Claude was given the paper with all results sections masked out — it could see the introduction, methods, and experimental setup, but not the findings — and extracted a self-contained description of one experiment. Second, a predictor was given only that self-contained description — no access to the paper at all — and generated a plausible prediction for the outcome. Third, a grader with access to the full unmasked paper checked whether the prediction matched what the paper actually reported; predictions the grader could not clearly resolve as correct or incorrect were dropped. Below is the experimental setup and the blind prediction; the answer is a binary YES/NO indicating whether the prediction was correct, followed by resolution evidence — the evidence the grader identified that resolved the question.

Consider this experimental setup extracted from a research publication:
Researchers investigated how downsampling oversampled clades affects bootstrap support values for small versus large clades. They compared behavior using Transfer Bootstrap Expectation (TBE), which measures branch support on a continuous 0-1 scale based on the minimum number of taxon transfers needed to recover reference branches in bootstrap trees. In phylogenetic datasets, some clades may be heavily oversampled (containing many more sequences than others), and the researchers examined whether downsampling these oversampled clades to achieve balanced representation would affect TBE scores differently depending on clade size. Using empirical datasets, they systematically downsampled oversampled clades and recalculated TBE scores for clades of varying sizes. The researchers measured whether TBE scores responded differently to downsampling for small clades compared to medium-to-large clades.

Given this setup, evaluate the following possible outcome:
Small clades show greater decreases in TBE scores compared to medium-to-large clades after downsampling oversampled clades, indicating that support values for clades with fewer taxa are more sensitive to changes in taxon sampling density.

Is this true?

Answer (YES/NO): YES